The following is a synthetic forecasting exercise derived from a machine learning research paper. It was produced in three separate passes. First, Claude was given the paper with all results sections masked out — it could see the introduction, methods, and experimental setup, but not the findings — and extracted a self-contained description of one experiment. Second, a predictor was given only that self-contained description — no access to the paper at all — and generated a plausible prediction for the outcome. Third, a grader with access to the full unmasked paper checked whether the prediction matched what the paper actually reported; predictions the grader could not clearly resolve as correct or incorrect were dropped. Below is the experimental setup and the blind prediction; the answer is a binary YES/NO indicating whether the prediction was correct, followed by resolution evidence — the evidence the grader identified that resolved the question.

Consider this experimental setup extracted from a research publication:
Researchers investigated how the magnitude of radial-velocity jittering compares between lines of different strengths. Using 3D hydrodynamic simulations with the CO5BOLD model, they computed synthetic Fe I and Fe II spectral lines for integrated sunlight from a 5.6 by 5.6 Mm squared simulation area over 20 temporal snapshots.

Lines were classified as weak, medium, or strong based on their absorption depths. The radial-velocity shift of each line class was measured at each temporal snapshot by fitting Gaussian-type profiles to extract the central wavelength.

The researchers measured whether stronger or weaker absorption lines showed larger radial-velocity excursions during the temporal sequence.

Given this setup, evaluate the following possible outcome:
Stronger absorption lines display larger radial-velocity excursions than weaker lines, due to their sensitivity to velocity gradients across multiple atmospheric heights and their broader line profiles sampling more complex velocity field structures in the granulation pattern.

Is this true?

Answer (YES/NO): YES